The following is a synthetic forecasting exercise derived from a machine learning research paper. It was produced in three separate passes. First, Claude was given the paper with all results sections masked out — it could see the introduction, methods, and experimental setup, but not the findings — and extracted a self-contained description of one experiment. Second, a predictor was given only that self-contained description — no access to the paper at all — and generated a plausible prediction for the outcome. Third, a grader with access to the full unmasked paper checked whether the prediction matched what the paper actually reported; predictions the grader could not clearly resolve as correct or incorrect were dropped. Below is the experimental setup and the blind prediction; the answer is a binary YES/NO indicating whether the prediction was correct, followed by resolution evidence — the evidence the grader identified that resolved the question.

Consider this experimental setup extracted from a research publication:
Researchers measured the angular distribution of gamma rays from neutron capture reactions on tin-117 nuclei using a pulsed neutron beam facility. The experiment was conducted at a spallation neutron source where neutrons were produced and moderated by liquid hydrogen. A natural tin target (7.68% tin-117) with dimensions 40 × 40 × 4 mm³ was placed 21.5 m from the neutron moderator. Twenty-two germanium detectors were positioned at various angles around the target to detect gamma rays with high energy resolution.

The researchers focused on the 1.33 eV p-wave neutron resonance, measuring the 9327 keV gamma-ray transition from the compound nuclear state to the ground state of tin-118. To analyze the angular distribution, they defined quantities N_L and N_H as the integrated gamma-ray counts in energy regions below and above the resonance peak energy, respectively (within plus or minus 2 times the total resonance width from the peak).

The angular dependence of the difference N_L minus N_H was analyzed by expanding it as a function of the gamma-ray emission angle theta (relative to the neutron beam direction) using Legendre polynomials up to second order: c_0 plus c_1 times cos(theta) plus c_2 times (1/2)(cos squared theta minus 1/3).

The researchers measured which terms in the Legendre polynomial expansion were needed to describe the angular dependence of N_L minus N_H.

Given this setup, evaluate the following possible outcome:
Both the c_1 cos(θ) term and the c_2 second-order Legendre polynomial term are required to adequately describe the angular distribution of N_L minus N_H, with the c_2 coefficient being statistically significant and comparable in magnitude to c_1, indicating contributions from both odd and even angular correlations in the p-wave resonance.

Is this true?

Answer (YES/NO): NO